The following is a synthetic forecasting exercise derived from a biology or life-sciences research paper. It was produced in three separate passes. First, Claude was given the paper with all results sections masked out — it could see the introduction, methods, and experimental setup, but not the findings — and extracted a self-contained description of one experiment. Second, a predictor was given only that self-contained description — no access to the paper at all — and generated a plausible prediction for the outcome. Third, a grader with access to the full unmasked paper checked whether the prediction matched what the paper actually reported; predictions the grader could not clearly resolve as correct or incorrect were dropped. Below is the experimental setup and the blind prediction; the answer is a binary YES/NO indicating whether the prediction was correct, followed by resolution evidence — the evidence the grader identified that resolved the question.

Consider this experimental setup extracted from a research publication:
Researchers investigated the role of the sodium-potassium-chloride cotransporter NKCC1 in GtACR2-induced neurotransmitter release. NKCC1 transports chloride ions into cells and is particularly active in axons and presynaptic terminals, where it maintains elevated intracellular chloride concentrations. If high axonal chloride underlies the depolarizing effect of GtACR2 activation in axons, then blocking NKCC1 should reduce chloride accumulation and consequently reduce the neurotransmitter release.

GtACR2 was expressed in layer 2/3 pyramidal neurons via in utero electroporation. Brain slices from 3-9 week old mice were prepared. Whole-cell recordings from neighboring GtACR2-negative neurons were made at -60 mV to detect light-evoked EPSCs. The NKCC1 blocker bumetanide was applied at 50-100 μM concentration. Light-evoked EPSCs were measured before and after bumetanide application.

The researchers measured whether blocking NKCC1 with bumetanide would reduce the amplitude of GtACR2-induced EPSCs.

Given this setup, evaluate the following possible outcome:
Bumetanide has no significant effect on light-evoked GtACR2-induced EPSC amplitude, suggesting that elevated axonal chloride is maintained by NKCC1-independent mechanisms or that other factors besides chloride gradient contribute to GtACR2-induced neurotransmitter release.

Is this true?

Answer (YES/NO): NO